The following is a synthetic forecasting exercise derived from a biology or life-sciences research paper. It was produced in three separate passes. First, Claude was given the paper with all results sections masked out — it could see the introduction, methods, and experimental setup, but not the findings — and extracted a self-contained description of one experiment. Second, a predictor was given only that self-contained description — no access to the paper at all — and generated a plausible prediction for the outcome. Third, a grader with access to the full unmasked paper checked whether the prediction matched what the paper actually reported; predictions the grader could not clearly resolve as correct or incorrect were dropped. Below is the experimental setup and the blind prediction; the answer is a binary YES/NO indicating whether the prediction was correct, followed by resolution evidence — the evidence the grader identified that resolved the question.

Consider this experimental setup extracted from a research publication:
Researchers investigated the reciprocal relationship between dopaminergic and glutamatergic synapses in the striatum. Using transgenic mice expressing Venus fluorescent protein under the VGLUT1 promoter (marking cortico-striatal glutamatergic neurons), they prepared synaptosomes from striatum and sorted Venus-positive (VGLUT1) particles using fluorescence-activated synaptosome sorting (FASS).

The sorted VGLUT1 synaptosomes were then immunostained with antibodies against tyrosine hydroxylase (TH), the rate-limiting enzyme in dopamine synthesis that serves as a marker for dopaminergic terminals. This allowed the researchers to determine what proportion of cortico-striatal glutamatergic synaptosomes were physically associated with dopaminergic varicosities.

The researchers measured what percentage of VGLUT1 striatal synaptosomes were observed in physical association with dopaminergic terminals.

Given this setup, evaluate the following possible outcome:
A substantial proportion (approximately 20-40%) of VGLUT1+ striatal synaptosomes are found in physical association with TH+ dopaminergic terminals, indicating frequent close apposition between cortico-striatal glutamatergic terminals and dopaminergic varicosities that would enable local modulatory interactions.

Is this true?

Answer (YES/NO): YES